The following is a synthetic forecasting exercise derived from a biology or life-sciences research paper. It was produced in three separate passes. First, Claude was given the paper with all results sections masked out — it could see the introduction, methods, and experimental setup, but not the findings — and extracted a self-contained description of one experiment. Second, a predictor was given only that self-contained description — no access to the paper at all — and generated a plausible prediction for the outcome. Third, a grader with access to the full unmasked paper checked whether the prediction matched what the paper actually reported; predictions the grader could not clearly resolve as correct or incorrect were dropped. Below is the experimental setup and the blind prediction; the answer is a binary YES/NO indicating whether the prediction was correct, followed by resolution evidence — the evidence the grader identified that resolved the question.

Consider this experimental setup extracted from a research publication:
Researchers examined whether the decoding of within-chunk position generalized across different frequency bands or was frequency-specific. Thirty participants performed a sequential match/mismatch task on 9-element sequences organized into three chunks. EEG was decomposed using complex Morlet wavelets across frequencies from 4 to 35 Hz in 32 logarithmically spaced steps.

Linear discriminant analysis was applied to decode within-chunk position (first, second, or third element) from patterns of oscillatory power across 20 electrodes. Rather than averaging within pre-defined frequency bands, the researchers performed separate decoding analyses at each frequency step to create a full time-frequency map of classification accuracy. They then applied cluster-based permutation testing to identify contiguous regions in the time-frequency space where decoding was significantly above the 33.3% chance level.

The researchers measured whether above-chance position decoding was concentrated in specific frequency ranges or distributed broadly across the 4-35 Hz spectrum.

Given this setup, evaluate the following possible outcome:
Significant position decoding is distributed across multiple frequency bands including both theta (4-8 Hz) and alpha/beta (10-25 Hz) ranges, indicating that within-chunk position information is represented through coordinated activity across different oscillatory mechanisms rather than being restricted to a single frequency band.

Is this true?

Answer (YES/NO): NO